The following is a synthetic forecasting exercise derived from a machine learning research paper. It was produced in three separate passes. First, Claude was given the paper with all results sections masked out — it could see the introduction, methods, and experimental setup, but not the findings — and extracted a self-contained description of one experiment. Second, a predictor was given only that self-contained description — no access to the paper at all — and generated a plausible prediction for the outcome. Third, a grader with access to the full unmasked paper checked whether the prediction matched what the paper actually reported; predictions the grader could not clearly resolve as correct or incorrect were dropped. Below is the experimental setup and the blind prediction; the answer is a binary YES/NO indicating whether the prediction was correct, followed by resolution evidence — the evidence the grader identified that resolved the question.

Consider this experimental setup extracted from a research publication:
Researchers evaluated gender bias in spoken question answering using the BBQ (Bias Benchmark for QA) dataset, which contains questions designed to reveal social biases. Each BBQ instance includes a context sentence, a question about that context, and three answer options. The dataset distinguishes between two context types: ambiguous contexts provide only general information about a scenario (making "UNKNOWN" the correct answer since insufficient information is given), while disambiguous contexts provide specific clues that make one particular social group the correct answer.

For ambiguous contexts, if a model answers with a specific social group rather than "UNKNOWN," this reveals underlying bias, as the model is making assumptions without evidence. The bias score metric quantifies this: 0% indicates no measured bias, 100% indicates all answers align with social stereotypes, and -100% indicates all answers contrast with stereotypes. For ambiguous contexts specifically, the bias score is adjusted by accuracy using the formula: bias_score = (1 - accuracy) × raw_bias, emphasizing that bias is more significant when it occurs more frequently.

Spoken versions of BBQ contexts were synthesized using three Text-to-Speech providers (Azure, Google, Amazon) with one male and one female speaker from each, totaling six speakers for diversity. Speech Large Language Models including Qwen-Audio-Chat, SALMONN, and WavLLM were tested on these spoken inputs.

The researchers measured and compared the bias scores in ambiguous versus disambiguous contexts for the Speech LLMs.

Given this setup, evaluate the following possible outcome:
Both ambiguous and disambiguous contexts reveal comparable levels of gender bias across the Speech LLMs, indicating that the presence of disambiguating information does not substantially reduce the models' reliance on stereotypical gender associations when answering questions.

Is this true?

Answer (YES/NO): NO